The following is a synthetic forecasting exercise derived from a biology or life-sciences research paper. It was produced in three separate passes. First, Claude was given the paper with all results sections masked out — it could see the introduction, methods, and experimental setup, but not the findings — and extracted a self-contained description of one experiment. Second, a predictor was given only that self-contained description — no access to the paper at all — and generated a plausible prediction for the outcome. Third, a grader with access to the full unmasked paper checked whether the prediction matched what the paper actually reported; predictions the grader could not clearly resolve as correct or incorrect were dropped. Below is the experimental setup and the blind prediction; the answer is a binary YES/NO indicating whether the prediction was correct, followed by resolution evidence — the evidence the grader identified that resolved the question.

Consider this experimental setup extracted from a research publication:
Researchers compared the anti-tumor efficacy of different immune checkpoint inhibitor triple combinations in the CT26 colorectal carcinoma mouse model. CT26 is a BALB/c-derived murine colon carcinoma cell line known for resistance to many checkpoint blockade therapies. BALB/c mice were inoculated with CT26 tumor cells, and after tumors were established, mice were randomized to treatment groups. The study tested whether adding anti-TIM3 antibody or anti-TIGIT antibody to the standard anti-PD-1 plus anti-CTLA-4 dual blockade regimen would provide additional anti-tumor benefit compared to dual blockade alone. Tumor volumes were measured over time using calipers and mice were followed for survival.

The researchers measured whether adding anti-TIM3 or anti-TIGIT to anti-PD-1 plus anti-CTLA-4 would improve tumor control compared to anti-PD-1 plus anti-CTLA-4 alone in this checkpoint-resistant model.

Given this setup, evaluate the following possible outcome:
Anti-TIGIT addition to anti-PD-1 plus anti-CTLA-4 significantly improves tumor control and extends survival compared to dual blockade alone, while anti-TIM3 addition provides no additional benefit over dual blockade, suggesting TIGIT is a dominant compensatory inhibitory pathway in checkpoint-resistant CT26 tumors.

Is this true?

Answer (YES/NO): NO